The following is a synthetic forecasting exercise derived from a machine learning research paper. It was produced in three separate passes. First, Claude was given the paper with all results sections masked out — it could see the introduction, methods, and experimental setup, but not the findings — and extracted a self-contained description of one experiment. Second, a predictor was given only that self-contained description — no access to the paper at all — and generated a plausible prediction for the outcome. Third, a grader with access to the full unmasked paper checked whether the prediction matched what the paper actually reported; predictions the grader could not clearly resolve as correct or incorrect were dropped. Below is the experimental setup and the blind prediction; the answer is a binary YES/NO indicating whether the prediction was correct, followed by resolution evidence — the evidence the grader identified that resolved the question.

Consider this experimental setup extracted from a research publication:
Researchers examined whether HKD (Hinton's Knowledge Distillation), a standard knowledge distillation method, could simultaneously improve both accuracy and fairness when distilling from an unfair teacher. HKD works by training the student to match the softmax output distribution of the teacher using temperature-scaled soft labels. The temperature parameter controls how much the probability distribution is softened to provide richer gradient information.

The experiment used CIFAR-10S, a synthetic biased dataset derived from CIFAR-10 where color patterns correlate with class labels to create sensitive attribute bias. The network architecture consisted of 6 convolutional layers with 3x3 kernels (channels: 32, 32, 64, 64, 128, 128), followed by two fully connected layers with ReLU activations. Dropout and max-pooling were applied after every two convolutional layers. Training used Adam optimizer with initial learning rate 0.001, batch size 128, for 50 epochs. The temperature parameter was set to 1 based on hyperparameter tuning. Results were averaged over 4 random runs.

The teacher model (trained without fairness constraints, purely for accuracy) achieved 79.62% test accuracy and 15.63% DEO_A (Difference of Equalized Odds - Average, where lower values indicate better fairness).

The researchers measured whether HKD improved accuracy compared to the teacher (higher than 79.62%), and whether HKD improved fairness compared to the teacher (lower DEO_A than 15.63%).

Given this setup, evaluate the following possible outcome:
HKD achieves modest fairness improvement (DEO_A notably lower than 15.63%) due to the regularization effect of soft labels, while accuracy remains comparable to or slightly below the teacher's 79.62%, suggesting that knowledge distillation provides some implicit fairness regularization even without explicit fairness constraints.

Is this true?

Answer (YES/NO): NO